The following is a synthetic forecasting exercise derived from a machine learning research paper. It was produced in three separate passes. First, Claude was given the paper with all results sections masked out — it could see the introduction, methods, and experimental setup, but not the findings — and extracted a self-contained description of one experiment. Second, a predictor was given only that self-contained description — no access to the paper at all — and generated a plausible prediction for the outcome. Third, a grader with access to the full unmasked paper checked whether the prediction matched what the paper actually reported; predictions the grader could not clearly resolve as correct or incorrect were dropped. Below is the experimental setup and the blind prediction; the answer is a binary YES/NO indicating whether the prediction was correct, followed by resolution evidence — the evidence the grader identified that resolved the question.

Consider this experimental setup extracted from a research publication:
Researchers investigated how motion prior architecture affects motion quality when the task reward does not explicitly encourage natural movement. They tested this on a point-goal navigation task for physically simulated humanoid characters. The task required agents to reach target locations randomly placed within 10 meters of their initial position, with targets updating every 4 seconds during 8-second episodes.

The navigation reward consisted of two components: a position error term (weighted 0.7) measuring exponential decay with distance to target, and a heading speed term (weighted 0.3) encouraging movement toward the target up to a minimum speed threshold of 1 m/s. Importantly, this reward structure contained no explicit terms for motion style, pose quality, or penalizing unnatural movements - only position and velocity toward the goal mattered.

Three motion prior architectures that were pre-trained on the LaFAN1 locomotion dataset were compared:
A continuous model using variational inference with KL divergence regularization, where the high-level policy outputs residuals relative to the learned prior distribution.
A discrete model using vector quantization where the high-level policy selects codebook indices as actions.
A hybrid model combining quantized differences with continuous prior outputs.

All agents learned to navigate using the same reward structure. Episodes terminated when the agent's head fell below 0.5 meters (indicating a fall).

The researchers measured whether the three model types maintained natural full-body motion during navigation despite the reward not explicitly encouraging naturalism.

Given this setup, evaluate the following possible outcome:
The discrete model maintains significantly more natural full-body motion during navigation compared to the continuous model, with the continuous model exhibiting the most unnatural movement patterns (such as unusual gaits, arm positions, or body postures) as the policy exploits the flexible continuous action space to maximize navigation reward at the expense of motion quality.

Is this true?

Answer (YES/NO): YES